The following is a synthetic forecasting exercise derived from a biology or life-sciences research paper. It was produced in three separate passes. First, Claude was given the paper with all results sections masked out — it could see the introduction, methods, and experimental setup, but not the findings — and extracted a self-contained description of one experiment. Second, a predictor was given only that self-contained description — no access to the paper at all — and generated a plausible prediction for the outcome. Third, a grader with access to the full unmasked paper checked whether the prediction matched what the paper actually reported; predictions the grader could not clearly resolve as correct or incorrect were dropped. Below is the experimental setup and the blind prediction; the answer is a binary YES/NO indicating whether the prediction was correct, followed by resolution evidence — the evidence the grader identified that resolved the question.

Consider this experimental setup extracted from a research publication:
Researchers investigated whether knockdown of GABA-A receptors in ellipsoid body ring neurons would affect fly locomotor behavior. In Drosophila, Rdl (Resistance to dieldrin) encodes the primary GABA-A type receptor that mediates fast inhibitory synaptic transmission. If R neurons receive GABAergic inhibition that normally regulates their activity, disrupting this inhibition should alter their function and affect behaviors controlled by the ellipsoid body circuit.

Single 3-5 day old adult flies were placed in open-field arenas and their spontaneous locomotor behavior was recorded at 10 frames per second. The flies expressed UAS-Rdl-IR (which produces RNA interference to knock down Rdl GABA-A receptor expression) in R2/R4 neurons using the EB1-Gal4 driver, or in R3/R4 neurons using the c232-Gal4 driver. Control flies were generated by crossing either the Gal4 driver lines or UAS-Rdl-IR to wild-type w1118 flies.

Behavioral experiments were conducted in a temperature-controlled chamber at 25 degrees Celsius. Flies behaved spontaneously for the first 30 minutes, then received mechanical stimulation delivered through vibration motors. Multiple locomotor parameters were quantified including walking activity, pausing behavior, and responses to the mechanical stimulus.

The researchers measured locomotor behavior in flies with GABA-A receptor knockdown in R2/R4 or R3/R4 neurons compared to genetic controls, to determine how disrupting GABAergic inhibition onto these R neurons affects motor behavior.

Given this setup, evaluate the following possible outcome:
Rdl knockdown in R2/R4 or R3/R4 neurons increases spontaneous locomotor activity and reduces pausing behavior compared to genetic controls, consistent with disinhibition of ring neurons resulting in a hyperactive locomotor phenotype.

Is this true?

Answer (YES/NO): YES